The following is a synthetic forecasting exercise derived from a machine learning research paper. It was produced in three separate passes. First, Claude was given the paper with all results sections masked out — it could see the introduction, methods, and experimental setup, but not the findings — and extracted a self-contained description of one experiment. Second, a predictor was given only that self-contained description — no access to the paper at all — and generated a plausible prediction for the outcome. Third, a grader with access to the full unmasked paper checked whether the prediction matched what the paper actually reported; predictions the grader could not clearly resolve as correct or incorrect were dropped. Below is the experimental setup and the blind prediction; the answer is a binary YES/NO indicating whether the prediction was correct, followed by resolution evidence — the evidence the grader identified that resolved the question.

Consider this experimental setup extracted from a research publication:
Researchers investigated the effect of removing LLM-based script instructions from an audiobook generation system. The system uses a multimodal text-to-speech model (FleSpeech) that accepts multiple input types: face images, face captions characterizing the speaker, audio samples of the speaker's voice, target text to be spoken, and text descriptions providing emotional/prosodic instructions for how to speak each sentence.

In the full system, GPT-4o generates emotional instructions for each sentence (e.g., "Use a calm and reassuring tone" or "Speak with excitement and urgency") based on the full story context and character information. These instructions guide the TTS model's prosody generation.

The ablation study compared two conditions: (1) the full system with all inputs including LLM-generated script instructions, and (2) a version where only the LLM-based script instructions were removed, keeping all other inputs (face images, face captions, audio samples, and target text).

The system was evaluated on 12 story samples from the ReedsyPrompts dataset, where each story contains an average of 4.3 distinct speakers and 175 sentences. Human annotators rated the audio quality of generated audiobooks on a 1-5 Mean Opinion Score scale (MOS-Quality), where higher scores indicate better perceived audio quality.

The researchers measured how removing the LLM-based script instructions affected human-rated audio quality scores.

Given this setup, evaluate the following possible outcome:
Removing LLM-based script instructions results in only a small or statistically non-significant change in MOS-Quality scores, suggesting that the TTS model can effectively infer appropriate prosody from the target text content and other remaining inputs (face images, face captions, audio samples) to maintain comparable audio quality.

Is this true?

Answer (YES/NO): NO